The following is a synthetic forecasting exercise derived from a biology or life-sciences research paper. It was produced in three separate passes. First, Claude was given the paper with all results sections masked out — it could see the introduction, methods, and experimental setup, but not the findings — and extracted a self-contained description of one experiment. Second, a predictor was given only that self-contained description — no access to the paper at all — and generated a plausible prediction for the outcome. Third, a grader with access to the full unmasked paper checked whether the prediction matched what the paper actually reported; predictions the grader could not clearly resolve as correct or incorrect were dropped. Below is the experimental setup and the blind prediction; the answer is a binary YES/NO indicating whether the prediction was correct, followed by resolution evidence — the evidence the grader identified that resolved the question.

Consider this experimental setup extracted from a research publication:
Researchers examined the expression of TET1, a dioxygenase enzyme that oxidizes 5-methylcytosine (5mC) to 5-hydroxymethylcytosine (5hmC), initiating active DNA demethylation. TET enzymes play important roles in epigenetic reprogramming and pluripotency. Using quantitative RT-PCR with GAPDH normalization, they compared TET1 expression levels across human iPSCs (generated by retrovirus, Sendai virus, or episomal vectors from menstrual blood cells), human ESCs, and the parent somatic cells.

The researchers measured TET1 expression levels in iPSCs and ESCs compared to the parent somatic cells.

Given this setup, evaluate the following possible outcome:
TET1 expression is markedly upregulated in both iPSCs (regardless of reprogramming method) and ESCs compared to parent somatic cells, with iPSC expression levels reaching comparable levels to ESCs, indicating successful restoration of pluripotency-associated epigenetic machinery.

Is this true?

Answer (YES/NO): NO